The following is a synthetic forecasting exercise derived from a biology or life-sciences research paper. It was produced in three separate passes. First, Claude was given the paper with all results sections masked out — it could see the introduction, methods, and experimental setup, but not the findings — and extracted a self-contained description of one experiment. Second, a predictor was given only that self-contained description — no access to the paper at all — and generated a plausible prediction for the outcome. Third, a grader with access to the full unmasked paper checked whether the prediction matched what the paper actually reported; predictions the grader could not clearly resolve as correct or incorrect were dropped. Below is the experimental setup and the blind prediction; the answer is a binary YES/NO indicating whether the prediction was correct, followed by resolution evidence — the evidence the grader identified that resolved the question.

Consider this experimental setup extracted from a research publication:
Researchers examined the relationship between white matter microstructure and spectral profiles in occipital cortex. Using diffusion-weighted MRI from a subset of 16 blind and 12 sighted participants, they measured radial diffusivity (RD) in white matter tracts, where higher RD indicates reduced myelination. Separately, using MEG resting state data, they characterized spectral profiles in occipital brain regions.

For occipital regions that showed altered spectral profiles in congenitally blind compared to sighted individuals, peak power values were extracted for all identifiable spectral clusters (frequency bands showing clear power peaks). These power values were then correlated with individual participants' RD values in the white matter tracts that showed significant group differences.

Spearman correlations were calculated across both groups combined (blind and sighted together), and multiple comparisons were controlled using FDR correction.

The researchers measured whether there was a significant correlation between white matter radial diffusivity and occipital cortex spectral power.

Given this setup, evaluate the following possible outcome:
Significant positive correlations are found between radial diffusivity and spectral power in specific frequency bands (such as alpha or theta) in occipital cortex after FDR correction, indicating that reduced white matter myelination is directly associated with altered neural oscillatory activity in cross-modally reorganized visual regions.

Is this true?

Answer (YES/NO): NO